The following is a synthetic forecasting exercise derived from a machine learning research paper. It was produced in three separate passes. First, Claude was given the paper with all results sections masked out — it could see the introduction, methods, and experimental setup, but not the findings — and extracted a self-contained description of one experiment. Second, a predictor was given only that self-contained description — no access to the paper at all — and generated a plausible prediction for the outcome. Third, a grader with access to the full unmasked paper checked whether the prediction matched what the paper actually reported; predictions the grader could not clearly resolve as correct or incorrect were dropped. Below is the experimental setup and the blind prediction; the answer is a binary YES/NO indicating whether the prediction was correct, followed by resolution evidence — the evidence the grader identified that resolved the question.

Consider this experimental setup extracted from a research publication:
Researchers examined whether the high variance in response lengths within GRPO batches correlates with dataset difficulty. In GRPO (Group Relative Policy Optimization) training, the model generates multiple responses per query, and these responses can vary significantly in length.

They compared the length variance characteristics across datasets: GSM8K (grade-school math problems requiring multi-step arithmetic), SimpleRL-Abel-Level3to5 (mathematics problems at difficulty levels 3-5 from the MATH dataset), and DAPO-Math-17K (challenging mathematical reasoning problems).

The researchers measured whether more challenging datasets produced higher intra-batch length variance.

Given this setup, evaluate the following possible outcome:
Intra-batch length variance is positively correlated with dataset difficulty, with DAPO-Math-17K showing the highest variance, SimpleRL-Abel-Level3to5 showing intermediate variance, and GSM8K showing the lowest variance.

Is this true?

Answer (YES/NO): YES